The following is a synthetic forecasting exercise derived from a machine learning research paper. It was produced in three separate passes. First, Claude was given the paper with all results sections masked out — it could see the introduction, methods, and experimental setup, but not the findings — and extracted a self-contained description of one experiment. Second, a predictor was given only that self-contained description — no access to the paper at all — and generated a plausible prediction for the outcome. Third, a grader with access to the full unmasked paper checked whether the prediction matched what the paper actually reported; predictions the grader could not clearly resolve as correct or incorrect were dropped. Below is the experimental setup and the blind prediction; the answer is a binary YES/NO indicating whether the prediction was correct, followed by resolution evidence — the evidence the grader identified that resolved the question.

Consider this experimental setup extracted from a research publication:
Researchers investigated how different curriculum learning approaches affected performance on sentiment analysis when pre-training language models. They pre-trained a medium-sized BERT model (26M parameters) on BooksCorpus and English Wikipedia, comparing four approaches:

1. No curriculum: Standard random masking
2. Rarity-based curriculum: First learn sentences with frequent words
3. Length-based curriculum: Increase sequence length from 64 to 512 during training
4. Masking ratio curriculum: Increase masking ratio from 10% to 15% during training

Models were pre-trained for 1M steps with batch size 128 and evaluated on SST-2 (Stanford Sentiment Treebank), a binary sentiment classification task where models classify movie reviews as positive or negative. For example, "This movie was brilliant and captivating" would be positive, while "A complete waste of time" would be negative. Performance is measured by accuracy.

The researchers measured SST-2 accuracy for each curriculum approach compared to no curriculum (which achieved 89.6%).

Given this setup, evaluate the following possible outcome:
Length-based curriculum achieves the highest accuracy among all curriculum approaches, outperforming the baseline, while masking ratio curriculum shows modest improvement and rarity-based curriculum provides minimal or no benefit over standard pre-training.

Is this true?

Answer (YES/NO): NO